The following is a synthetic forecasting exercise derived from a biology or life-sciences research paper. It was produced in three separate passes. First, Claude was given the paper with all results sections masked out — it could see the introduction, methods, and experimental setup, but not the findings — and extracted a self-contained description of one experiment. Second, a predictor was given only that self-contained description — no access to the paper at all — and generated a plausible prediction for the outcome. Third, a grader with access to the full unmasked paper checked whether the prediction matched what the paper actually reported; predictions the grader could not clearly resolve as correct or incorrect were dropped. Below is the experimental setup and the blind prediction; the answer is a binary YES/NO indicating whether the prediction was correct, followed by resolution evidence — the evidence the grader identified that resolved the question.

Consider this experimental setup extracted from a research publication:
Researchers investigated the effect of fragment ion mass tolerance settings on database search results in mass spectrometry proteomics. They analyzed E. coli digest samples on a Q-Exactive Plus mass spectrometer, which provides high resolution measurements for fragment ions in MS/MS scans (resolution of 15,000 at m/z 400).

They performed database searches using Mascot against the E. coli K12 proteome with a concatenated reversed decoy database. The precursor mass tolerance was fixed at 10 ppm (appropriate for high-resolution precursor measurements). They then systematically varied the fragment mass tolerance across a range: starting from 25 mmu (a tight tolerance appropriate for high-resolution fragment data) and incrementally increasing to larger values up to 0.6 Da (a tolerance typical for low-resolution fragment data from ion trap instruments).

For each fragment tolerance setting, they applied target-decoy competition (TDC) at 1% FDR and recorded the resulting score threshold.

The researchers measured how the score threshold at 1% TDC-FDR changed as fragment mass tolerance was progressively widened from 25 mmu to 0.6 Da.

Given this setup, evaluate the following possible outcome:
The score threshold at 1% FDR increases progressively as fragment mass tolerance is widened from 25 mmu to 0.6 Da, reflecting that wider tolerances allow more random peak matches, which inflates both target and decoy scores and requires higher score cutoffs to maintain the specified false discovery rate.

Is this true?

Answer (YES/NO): YES